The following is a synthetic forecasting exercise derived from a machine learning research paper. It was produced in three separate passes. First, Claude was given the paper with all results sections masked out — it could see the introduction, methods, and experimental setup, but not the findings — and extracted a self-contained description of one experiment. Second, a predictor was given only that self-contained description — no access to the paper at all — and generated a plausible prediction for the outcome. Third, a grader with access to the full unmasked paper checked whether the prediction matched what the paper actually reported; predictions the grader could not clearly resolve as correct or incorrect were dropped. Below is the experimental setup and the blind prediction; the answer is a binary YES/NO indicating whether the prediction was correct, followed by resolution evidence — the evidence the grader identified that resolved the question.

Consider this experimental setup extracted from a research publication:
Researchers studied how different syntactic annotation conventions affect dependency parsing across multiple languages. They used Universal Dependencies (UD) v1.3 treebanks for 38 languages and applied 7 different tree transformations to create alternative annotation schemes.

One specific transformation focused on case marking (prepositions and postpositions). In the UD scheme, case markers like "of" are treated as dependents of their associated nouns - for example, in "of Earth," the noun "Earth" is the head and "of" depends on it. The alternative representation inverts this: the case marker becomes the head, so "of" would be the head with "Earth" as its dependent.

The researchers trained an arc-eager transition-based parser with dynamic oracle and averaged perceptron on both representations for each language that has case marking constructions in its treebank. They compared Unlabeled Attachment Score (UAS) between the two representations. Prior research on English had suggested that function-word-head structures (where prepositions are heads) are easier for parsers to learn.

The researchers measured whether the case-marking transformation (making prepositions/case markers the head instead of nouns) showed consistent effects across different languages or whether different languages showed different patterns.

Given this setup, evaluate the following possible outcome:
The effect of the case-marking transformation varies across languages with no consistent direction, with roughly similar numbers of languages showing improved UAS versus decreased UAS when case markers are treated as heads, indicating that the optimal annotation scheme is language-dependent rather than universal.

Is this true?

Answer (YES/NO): YES